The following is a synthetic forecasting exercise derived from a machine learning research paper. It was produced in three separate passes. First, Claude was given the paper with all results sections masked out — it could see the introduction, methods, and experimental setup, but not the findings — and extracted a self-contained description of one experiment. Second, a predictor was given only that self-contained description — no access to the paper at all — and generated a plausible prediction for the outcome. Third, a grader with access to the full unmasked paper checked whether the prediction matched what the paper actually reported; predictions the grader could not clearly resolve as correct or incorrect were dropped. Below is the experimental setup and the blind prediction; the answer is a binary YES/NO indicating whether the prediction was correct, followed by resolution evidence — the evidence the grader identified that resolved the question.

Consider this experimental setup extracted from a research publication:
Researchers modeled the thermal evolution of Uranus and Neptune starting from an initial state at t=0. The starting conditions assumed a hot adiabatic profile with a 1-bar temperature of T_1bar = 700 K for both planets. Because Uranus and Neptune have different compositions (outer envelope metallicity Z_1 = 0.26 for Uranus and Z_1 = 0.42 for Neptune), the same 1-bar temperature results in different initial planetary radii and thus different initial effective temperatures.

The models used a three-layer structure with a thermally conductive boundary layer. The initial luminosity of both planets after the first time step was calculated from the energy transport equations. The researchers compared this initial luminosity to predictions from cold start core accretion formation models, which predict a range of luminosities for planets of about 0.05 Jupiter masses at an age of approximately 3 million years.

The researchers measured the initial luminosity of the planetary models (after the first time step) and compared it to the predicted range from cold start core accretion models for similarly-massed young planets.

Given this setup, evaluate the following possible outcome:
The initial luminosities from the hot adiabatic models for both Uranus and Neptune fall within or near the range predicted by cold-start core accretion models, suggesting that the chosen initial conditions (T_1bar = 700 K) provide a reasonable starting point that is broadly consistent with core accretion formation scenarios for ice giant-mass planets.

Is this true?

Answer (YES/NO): YES